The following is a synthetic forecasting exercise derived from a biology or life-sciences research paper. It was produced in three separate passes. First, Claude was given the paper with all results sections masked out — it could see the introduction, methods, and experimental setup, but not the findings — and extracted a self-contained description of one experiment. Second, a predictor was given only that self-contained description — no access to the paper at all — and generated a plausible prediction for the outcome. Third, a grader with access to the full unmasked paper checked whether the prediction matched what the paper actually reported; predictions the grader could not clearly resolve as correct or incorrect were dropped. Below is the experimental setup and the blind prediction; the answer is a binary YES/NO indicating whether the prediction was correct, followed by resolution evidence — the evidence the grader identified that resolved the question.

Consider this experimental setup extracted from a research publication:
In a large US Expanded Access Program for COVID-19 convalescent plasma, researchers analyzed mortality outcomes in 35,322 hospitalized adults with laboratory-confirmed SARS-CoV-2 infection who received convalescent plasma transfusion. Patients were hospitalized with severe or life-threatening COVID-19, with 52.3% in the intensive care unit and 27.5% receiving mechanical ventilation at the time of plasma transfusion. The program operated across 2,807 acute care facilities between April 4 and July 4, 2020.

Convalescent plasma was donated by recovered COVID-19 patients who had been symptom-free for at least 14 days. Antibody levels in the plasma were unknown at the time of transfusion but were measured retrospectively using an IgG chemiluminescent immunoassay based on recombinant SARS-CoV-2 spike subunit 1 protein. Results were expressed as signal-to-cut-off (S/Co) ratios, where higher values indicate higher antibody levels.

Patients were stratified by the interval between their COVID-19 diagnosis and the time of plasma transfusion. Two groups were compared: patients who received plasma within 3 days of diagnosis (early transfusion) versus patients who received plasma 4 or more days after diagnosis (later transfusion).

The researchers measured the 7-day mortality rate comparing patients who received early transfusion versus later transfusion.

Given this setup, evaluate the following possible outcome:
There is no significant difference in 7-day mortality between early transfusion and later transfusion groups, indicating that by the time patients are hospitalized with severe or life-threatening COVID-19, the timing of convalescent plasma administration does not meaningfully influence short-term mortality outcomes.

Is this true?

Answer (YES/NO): NO